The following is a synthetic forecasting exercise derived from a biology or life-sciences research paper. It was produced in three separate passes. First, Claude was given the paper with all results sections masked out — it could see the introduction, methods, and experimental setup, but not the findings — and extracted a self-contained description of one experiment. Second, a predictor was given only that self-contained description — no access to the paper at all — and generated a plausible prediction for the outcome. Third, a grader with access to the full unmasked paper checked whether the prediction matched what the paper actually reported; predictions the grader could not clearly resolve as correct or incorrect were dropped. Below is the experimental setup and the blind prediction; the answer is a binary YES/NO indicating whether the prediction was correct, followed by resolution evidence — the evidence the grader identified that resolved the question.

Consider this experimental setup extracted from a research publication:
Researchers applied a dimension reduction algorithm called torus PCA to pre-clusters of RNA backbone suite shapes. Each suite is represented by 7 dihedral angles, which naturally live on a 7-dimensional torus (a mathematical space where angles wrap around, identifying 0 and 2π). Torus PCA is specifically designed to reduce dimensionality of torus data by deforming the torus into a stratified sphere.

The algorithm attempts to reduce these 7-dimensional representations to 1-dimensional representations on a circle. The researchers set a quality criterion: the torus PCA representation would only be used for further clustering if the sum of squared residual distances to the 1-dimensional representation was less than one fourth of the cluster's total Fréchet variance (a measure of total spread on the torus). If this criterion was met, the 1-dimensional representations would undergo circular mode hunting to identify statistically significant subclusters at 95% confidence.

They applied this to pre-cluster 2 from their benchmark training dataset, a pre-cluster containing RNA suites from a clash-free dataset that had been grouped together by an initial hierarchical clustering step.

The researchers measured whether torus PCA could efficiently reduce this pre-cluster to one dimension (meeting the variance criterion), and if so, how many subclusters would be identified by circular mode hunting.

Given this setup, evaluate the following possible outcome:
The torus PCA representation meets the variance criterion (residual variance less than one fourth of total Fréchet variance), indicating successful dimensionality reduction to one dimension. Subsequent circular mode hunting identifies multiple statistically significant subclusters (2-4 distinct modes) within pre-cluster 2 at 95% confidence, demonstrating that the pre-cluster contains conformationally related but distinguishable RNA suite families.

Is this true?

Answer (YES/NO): YES